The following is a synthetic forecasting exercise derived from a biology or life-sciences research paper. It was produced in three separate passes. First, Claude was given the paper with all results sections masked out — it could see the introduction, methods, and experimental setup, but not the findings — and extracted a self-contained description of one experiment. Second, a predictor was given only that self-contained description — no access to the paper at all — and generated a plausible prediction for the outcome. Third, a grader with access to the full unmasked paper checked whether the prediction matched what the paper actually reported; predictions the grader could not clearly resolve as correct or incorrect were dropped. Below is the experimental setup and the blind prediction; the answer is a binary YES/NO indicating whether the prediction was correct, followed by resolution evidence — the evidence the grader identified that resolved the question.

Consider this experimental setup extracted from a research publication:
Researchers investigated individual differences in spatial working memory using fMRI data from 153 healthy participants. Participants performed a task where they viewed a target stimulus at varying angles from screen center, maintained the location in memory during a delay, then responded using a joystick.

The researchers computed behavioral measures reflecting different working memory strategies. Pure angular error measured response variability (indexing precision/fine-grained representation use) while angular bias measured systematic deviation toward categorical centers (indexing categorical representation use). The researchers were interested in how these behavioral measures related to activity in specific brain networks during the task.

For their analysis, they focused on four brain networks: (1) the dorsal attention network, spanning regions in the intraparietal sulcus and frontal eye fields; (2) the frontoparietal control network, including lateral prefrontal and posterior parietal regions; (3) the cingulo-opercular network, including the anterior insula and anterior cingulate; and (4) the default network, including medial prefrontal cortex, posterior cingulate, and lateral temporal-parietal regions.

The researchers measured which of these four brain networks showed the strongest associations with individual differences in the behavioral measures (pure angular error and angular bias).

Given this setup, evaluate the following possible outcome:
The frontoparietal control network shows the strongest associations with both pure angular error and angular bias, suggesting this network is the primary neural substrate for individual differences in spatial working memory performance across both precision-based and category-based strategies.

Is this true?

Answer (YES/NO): NO